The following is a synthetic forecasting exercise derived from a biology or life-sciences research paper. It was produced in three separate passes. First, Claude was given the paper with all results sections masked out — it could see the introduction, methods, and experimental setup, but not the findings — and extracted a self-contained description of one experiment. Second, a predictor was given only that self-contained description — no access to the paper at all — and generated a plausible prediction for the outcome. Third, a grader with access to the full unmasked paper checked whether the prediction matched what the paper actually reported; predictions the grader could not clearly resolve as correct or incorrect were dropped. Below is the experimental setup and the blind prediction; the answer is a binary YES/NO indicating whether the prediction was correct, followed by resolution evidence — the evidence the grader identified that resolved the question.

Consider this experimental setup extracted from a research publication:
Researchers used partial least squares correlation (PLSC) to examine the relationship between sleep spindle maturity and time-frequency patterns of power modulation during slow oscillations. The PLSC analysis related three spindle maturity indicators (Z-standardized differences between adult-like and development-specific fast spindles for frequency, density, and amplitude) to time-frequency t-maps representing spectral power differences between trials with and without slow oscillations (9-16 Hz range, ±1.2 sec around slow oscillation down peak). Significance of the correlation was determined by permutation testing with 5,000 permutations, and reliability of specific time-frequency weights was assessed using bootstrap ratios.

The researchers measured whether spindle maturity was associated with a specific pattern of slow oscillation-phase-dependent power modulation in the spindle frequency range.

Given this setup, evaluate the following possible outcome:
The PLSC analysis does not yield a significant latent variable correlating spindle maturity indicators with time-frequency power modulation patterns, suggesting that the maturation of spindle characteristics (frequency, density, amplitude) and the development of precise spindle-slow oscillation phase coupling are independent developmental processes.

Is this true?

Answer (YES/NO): NO